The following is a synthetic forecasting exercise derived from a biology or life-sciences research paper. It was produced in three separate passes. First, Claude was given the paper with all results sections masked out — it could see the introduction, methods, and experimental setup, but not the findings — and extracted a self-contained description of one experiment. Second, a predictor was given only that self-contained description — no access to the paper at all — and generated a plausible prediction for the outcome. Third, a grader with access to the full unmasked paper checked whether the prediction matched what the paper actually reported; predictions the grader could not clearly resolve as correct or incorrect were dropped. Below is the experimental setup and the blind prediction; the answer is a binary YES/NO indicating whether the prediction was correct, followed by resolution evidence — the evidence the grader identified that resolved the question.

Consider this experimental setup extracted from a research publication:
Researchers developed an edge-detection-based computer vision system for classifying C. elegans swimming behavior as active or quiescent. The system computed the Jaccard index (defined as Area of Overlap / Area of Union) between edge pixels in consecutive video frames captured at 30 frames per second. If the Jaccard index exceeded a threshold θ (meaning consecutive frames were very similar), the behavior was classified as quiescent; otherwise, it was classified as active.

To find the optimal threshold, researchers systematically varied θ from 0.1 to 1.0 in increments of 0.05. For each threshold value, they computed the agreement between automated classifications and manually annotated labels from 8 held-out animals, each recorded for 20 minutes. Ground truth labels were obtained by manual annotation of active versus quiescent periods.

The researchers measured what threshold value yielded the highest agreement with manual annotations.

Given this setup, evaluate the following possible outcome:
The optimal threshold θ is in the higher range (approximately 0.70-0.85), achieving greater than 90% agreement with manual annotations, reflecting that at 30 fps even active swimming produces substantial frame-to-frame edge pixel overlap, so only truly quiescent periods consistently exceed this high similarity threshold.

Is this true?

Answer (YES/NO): NO